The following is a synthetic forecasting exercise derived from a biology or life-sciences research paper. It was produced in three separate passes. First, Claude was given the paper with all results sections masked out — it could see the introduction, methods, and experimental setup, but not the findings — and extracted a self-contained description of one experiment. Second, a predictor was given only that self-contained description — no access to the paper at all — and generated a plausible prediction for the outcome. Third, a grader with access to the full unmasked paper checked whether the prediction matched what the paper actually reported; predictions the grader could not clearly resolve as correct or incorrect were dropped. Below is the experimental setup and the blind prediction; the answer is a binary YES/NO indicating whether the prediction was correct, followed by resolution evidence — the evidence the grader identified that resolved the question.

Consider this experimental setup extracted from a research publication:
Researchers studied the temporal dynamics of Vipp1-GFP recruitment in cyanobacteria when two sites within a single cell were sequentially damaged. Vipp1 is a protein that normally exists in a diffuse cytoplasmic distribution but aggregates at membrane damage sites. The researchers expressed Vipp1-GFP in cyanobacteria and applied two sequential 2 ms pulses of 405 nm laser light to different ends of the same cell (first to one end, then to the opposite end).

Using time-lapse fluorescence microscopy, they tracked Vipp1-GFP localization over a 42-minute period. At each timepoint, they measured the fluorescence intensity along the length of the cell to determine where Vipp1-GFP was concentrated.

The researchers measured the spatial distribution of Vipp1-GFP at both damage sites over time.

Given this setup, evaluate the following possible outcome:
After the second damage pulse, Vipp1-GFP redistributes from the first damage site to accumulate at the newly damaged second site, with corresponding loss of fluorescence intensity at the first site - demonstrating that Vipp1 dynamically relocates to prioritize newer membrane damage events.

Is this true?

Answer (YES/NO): NO